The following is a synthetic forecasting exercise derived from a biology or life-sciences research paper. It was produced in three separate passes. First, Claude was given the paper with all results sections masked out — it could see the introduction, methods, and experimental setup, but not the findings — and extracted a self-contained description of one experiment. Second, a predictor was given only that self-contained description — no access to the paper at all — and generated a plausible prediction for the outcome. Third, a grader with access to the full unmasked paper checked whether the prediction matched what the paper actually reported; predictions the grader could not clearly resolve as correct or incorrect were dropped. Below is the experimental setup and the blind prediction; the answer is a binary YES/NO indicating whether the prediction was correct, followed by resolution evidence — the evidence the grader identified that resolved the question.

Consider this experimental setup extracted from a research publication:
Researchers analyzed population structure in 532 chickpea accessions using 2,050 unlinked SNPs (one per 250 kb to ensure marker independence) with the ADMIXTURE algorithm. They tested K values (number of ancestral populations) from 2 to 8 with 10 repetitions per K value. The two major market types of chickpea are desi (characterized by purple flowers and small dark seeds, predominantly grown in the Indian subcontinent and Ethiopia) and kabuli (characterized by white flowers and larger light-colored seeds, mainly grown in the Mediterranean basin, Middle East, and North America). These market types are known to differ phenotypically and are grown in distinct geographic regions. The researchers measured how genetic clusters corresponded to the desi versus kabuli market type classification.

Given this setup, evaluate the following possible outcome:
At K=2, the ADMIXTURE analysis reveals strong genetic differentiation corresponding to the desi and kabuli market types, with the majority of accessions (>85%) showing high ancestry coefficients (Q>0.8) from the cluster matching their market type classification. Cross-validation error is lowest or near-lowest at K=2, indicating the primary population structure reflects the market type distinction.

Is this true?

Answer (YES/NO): NO